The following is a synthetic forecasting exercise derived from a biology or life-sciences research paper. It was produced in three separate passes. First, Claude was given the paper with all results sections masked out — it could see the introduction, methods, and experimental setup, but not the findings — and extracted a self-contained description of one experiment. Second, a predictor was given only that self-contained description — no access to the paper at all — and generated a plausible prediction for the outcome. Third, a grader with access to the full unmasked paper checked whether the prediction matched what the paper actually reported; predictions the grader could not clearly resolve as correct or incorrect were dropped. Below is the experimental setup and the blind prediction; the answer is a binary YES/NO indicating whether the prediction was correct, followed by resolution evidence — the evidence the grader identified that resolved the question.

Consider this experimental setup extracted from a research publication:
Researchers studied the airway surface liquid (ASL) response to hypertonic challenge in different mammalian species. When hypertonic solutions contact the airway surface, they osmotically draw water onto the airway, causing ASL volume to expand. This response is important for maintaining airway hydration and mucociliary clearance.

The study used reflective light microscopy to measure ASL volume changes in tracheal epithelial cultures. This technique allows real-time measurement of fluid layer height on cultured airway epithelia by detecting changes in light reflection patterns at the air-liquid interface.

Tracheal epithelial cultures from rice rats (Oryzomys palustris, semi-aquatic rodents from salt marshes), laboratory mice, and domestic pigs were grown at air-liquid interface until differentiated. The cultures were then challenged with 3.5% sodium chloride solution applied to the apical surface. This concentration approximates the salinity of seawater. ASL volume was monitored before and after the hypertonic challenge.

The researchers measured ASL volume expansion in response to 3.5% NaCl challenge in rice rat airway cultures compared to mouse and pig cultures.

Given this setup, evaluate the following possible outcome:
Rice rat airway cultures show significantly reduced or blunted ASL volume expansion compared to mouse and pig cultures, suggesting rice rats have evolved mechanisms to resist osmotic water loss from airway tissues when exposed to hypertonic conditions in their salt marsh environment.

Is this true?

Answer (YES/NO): NO